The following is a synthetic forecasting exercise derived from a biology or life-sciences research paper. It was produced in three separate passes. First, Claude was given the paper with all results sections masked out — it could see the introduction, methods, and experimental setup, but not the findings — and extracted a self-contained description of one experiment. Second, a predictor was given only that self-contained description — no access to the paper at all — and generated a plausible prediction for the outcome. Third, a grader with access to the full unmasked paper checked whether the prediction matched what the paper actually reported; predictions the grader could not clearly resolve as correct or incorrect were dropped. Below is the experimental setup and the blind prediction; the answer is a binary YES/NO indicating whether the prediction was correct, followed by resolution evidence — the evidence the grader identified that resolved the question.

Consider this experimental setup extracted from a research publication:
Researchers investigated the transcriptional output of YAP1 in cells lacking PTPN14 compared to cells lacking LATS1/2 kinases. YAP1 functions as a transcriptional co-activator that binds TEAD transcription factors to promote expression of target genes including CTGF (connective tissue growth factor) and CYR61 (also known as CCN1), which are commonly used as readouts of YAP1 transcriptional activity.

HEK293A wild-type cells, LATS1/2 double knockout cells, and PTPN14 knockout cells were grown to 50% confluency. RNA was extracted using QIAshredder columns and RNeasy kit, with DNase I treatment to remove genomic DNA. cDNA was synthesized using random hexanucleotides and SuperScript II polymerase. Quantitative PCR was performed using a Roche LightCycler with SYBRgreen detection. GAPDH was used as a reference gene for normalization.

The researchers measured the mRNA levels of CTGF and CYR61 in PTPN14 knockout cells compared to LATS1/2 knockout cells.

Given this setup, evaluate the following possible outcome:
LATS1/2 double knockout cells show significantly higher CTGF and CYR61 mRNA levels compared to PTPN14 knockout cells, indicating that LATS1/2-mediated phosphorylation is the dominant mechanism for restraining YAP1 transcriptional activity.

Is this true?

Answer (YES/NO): NO